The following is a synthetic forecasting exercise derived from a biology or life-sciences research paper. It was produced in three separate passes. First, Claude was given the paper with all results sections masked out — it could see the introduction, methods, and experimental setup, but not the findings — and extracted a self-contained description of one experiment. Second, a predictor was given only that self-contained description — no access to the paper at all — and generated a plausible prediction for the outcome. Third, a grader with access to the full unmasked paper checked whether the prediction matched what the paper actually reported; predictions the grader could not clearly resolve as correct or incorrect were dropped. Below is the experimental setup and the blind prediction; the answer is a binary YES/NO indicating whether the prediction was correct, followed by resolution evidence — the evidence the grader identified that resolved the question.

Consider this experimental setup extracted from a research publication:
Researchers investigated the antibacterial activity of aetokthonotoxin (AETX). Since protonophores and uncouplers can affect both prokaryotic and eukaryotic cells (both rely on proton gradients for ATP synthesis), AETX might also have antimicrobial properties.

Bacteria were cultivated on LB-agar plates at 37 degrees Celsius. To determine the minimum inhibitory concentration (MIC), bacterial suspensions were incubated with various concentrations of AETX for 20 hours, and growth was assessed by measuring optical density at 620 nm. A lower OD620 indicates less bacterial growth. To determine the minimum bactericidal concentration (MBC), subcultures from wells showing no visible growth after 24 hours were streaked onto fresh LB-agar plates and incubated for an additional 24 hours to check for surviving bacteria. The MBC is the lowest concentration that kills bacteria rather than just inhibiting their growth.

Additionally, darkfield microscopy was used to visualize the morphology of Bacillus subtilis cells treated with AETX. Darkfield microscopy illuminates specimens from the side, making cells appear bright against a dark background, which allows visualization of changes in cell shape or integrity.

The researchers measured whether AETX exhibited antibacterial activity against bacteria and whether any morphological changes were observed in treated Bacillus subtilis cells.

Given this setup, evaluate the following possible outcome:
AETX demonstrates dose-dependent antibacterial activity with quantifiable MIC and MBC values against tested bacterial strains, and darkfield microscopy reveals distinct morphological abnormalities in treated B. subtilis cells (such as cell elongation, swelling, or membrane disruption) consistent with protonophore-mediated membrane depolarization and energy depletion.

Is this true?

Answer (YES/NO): NO